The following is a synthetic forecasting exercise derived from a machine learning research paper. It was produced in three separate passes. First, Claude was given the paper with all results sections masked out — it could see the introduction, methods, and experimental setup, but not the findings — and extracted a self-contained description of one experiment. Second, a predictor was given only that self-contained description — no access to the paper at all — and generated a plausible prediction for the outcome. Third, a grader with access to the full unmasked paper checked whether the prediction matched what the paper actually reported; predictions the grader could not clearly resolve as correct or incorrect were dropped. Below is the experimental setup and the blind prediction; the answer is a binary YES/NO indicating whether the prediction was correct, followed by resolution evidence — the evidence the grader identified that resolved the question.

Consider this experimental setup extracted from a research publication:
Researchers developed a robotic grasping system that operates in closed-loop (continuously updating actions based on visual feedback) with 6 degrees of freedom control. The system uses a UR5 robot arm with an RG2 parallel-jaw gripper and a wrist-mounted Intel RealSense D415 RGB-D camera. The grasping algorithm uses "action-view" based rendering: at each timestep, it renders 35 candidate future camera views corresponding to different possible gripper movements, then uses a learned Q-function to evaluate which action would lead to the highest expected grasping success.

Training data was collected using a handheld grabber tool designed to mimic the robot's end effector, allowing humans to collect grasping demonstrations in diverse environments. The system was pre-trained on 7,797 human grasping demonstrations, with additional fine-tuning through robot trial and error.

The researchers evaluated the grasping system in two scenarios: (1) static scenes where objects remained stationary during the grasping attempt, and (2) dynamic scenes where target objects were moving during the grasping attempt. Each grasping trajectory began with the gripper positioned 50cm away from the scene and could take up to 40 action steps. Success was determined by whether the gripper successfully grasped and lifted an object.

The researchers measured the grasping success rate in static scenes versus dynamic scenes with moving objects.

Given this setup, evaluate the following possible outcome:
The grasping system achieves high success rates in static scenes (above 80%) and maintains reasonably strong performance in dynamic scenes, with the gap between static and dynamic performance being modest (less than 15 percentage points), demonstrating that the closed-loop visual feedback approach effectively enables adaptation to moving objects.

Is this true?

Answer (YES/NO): YES